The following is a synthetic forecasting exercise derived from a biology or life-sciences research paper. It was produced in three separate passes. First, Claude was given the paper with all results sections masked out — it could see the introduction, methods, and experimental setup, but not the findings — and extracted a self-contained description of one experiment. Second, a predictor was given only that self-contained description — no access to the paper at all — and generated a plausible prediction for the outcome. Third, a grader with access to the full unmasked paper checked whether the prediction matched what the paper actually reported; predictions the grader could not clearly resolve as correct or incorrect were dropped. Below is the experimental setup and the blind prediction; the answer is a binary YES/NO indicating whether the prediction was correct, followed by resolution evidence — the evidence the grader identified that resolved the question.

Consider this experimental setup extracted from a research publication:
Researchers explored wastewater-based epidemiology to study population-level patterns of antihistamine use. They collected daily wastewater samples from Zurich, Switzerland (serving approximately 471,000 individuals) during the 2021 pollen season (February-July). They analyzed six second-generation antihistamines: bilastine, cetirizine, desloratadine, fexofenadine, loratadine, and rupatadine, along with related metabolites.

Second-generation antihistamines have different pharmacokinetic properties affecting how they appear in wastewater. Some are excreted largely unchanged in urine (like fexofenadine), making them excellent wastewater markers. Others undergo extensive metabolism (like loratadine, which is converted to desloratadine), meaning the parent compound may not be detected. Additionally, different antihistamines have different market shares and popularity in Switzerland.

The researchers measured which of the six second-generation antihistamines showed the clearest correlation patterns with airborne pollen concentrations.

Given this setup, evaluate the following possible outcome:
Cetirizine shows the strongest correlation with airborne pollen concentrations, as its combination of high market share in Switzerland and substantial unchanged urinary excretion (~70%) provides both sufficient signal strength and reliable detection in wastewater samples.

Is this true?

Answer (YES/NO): NO